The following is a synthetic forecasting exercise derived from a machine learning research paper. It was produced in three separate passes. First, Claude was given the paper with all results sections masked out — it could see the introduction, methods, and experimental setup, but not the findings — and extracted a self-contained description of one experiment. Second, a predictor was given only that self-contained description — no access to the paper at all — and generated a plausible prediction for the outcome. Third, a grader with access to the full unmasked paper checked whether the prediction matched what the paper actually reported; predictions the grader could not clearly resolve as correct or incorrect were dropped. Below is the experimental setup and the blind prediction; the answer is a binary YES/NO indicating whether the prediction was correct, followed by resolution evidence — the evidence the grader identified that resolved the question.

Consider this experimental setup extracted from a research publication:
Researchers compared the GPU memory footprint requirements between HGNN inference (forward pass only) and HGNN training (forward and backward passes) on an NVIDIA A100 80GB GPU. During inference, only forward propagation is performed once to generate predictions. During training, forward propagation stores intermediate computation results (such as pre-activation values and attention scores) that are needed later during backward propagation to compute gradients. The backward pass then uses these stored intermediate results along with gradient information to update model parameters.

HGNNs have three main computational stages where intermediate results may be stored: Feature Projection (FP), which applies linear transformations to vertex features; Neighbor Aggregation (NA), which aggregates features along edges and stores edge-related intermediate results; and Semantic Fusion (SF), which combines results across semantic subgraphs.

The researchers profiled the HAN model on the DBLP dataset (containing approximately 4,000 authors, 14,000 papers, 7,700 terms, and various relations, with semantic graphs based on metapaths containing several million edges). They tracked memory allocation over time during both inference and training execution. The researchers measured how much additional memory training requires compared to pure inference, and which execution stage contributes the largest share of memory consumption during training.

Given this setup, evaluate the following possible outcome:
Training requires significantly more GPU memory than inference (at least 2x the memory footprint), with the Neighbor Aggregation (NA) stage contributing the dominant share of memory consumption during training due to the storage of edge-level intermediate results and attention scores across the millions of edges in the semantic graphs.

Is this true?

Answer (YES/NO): NO